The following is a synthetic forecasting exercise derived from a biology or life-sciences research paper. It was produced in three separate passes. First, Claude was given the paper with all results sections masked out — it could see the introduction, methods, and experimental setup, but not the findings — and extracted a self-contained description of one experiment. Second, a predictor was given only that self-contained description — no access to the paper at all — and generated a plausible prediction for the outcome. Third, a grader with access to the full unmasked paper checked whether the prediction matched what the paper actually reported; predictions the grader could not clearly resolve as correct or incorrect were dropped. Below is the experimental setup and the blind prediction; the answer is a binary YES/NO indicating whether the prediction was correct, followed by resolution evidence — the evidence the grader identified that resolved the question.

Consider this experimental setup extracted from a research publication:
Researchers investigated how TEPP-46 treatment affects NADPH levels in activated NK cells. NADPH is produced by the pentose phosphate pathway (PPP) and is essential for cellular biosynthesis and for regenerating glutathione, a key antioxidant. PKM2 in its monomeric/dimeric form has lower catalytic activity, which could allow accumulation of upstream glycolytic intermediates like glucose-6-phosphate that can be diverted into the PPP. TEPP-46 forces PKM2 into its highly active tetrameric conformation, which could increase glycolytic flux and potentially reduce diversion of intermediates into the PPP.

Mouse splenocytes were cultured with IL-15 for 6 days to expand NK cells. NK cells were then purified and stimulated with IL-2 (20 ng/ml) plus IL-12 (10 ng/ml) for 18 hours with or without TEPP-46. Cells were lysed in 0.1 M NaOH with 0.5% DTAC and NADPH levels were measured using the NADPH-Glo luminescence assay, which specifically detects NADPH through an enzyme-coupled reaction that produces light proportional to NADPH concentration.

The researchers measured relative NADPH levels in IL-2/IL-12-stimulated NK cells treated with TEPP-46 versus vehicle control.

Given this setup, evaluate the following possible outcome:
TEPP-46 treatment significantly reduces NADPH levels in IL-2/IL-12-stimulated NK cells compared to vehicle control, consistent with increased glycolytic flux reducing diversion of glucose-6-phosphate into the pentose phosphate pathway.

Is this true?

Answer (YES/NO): YES